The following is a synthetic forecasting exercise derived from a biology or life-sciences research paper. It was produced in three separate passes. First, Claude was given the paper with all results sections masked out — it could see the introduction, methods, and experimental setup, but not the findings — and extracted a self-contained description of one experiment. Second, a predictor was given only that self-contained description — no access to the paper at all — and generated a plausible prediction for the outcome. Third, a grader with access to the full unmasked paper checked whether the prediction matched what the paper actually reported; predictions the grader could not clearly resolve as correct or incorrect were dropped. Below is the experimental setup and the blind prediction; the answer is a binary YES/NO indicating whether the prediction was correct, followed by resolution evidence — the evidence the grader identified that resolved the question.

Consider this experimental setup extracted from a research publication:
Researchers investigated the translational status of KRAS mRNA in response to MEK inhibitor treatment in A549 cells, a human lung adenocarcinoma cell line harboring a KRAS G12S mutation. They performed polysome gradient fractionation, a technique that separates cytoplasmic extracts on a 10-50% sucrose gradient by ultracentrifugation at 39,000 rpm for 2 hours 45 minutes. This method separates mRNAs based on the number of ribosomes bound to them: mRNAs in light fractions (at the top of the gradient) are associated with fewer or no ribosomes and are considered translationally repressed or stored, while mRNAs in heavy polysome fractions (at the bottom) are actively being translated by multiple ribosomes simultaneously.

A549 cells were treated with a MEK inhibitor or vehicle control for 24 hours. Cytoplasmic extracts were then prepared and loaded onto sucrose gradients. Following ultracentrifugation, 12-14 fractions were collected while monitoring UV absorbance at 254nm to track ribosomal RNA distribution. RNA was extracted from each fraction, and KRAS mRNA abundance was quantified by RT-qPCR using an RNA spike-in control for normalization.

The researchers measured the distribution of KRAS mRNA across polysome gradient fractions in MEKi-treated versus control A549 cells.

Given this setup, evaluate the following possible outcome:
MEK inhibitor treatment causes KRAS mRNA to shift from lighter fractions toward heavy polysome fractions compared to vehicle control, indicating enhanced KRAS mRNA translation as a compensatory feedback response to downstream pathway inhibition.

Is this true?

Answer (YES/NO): YES